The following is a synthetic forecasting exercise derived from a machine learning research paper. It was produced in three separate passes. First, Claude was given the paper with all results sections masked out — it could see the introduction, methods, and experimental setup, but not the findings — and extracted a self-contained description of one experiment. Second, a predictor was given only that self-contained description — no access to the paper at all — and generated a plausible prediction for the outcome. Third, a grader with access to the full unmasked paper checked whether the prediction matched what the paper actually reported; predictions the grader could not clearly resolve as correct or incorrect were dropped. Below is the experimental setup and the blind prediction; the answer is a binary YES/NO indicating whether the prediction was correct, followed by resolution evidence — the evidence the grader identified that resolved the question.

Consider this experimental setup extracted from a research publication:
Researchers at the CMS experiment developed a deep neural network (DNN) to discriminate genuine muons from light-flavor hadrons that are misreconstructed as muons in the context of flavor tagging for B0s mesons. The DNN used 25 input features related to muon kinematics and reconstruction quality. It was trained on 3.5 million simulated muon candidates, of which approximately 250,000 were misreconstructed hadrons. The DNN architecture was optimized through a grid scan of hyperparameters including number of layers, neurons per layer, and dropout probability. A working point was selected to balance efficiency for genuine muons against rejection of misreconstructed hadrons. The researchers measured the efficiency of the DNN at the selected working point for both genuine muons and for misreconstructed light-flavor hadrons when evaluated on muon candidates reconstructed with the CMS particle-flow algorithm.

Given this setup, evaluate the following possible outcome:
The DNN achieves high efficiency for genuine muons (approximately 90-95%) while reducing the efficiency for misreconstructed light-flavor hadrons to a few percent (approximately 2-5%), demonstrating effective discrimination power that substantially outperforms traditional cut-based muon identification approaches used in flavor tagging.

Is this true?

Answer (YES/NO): NO